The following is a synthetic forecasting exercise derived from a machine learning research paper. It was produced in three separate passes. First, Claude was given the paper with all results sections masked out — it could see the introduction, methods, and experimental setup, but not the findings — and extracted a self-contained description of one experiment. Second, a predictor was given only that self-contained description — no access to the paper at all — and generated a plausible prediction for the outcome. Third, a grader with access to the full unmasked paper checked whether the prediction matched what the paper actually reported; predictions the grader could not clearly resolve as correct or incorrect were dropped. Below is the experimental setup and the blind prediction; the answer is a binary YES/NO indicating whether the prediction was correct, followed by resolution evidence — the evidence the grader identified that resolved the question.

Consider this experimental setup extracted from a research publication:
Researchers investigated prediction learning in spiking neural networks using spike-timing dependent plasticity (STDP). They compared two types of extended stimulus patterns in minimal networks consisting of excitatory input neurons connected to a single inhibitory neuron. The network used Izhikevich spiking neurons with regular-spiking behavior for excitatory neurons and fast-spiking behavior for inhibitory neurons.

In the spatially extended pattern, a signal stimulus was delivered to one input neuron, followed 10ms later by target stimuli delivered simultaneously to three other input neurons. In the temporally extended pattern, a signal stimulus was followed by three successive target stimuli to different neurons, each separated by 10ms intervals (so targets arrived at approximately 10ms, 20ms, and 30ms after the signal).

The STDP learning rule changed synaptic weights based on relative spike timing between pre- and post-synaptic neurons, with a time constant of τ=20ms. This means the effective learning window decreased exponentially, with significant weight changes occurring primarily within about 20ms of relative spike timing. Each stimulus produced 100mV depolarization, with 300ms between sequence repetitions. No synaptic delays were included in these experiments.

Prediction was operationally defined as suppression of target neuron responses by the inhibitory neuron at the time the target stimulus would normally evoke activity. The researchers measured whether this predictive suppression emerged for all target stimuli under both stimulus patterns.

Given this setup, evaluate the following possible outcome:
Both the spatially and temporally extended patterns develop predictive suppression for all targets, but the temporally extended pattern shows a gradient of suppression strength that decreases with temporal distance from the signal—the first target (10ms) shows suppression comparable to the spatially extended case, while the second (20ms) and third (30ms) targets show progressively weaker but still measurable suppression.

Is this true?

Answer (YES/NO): NO